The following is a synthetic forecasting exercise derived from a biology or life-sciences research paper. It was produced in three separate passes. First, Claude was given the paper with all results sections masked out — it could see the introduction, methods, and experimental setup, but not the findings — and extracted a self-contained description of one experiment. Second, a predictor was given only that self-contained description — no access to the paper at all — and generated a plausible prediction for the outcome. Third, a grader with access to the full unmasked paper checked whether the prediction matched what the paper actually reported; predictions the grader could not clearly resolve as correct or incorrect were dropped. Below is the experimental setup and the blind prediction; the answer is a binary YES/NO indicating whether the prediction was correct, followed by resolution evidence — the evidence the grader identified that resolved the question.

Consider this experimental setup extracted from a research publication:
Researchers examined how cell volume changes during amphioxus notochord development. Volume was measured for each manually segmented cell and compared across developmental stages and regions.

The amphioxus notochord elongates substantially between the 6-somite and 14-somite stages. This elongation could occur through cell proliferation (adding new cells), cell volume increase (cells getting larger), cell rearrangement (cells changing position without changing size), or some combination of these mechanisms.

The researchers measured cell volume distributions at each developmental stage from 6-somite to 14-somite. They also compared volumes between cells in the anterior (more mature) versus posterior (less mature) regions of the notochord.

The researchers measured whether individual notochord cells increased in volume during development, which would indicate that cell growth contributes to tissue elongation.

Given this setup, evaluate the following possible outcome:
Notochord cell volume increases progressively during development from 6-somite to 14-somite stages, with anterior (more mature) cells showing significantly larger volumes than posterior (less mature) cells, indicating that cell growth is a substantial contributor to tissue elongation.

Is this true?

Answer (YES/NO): NO